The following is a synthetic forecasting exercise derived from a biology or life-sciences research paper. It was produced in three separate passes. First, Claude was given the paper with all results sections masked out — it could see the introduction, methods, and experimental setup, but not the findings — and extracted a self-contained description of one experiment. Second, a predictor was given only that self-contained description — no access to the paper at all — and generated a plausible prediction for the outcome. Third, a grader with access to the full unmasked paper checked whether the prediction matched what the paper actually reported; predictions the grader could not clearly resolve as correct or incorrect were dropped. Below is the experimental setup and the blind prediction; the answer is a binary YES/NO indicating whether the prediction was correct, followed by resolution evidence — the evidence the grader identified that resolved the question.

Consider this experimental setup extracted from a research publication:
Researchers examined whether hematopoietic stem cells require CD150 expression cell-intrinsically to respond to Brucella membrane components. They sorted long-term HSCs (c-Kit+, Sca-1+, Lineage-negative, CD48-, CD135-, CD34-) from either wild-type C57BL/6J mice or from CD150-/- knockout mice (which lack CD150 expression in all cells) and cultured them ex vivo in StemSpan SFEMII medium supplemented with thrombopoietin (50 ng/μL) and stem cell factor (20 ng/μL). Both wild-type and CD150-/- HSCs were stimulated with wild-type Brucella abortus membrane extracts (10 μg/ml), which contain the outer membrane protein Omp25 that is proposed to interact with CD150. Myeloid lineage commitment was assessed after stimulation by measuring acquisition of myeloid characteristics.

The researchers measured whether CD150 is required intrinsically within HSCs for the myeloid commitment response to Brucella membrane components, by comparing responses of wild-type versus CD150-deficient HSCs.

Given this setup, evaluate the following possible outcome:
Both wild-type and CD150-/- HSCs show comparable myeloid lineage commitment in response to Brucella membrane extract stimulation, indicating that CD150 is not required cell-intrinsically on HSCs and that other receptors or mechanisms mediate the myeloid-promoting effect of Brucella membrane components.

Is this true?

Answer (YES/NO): NO